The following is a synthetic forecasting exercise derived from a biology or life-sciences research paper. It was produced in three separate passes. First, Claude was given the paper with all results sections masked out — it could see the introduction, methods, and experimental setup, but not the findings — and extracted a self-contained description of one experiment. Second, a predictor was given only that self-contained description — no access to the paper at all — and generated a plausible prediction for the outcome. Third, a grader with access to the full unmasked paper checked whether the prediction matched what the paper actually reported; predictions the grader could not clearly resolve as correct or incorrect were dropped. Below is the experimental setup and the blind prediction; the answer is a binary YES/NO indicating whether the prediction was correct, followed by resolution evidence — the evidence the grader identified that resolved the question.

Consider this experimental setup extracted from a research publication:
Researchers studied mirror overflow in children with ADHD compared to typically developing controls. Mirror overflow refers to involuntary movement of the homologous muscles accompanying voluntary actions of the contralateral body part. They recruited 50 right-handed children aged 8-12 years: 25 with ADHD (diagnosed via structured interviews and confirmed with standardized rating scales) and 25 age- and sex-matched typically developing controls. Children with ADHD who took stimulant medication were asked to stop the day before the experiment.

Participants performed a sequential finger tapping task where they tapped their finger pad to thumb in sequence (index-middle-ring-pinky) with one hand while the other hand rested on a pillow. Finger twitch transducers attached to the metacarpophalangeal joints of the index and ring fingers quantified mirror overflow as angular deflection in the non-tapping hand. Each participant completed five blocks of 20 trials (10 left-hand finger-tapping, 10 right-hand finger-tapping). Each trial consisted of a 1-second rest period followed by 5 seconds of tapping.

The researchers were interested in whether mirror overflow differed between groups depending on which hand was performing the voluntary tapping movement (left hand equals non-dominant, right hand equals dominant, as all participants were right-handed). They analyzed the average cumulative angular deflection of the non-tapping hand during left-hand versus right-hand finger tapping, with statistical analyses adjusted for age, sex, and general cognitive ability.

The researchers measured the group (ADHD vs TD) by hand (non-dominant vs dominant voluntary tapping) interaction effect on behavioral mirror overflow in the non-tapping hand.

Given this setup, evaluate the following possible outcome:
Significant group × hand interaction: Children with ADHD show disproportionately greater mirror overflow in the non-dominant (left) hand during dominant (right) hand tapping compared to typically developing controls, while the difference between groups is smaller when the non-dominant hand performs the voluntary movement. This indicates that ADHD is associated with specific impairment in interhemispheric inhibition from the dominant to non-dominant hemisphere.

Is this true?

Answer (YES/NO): NO